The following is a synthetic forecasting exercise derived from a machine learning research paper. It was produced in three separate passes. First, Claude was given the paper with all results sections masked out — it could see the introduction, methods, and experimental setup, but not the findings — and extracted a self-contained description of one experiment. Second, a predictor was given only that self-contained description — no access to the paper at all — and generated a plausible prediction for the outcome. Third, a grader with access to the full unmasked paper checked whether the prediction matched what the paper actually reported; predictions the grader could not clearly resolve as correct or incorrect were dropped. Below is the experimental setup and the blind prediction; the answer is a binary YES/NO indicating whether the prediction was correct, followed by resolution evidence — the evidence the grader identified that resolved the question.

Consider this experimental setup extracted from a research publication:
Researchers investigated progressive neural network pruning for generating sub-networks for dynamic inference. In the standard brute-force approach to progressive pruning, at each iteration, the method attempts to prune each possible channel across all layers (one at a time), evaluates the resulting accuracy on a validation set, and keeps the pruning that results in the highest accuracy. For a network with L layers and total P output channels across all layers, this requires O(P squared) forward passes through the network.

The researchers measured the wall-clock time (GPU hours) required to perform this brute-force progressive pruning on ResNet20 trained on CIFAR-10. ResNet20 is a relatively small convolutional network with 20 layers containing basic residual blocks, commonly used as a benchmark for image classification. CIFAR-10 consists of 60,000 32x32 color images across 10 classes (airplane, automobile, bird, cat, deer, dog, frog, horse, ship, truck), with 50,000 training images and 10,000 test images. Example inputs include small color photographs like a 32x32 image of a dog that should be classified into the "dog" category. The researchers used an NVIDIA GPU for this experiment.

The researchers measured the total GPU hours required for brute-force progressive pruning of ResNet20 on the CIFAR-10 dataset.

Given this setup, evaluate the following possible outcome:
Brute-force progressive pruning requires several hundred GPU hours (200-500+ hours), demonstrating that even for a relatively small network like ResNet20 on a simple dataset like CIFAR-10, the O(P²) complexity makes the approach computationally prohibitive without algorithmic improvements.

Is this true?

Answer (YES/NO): NO